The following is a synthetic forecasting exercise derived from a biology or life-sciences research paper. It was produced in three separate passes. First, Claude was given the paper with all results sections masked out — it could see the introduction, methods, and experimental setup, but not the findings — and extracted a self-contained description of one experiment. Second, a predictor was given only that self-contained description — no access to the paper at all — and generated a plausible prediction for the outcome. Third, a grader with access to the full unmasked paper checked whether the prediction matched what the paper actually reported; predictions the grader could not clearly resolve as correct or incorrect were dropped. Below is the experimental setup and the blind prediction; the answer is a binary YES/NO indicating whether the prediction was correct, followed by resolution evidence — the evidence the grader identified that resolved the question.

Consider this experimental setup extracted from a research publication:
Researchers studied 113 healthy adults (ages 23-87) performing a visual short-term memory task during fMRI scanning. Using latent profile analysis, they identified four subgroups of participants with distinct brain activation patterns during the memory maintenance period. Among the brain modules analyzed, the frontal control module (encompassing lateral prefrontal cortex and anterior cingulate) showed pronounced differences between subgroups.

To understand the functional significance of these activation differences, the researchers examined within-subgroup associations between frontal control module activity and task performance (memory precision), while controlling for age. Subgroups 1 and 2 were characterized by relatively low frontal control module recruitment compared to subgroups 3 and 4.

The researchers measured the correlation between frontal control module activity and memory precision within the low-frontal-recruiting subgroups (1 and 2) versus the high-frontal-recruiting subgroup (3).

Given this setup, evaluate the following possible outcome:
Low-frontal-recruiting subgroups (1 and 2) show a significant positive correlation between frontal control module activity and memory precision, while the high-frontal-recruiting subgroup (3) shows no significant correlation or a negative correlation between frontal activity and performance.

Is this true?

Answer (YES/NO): NO